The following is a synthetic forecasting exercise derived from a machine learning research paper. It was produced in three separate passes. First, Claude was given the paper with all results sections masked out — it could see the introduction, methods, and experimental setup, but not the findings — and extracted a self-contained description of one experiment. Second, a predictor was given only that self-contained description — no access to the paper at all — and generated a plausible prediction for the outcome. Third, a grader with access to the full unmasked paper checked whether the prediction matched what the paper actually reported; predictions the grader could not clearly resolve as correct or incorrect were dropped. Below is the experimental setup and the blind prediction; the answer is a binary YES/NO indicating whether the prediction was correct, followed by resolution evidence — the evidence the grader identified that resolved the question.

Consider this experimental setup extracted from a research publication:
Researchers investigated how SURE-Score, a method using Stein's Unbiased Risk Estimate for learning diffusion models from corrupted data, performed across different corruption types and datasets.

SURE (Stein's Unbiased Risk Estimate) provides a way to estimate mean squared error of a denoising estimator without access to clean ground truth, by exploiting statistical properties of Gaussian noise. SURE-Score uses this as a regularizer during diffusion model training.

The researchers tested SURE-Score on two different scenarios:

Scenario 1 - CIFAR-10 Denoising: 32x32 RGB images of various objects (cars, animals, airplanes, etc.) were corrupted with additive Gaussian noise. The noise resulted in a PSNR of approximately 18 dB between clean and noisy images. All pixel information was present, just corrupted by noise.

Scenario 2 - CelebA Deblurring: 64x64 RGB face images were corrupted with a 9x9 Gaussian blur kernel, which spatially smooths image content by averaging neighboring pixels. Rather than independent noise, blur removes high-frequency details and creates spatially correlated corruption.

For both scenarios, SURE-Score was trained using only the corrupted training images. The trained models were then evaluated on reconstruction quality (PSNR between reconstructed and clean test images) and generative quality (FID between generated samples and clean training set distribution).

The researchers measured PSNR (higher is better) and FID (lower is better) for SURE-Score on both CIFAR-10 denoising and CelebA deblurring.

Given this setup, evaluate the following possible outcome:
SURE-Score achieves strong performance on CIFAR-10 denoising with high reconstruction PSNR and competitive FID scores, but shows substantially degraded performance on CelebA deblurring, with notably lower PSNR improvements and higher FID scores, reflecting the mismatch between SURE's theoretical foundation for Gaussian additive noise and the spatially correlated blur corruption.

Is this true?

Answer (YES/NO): NO